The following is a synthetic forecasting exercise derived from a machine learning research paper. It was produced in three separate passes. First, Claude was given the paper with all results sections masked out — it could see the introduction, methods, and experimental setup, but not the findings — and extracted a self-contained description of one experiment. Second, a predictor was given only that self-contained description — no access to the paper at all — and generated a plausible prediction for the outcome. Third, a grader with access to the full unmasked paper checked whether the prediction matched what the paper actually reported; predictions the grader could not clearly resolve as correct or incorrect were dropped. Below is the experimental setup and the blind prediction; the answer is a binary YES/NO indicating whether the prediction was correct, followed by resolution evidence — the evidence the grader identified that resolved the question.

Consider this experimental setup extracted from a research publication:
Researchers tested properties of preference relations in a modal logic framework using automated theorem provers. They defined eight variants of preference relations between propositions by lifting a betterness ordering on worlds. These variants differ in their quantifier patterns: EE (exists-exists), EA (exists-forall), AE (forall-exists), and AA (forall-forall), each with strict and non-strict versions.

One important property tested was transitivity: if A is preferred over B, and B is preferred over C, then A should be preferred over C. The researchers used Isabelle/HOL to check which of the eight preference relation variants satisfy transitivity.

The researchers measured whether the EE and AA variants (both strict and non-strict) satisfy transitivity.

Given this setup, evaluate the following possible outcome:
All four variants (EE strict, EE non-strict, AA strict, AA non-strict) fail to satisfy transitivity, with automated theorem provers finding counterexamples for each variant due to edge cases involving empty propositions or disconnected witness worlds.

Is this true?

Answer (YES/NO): YES